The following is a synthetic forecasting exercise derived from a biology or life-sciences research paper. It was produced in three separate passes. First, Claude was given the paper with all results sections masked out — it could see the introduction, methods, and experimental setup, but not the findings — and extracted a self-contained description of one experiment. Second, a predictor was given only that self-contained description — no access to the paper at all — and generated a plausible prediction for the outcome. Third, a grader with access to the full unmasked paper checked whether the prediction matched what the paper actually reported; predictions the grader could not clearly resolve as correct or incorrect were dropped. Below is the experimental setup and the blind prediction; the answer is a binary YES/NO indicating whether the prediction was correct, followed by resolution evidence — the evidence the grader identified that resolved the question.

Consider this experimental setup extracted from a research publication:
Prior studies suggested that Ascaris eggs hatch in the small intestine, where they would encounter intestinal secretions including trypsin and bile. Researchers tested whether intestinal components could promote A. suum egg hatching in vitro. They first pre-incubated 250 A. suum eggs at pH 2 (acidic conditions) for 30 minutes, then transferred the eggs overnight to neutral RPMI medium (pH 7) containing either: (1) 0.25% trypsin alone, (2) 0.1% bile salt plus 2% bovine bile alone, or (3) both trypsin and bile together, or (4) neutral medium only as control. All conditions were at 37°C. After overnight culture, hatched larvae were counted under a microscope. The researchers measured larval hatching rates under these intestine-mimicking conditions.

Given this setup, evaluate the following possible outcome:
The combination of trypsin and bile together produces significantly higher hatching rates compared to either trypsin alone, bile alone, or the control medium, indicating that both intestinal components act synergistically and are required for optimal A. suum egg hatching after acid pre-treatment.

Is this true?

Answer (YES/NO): NO